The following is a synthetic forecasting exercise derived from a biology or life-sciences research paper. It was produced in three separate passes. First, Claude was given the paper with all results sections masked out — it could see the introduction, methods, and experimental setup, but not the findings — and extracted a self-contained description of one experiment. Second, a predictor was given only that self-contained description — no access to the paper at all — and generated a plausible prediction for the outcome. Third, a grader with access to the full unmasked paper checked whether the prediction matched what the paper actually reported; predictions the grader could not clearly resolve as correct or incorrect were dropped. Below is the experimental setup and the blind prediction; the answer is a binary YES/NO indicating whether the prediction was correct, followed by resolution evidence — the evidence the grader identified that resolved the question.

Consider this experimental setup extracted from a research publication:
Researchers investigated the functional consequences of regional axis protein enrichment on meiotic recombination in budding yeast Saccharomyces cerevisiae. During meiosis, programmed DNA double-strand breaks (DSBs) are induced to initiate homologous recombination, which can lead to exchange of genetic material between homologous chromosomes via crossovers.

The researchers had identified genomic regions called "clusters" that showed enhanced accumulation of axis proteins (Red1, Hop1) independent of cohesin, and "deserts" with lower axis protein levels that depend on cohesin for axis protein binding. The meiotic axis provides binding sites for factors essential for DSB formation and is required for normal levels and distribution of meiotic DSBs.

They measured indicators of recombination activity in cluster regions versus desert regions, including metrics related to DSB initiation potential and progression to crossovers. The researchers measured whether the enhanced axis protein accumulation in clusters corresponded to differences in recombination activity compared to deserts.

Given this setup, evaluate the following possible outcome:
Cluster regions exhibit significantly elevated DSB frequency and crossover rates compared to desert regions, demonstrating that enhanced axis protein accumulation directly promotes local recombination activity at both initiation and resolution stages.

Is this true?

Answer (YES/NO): NO